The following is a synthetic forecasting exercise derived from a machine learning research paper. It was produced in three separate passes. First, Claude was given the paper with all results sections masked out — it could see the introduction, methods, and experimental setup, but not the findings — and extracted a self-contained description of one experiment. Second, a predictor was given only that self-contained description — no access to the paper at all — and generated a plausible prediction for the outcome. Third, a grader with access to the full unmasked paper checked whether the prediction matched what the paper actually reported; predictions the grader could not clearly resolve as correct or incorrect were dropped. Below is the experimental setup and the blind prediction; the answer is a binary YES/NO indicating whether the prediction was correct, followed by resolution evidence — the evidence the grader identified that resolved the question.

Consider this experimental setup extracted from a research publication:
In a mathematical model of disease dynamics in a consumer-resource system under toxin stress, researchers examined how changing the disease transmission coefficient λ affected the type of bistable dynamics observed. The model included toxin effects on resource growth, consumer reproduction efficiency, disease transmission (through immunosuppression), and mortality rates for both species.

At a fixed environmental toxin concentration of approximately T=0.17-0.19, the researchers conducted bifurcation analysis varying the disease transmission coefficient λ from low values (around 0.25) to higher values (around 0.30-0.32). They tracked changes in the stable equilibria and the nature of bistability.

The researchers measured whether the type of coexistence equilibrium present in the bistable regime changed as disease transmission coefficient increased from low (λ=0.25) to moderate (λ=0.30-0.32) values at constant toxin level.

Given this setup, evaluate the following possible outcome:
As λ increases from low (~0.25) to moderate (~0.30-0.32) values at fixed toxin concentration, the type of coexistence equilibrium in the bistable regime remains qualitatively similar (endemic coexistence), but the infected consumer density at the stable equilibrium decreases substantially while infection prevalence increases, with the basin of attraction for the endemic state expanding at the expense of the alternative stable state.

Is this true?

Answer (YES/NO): NO